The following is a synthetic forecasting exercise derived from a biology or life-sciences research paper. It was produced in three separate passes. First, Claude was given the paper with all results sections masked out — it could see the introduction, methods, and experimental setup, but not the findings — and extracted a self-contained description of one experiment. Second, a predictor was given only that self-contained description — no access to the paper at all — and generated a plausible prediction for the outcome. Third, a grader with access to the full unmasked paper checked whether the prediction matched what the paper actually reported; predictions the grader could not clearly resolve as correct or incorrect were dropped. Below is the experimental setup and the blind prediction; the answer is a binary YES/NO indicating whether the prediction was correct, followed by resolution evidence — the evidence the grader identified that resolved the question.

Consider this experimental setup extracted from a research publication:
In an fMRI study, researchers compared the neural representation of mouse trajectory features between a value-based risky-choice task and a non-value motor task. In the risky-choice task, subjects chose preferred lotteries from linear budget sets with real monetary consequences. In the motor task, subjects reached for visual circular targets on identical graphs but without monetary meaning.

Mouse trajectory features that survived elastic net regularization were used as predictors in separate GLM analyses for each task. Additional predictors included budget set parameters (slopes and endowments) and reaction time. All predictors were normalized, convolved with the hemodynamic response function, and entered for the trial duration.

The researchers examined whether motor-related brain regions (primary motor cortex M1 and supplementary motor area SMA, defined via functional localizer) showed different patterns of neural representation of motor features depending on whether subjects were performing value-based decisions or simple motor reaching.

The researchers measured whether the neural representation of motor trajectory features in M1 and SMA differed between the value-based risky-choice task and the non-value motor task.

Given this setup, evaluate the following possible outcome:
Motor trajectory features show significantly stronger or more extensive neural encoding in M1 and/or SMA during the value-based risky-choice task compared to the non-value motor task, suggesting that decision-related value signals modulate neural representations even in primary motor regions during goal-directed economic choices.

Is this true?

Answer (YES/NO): NO